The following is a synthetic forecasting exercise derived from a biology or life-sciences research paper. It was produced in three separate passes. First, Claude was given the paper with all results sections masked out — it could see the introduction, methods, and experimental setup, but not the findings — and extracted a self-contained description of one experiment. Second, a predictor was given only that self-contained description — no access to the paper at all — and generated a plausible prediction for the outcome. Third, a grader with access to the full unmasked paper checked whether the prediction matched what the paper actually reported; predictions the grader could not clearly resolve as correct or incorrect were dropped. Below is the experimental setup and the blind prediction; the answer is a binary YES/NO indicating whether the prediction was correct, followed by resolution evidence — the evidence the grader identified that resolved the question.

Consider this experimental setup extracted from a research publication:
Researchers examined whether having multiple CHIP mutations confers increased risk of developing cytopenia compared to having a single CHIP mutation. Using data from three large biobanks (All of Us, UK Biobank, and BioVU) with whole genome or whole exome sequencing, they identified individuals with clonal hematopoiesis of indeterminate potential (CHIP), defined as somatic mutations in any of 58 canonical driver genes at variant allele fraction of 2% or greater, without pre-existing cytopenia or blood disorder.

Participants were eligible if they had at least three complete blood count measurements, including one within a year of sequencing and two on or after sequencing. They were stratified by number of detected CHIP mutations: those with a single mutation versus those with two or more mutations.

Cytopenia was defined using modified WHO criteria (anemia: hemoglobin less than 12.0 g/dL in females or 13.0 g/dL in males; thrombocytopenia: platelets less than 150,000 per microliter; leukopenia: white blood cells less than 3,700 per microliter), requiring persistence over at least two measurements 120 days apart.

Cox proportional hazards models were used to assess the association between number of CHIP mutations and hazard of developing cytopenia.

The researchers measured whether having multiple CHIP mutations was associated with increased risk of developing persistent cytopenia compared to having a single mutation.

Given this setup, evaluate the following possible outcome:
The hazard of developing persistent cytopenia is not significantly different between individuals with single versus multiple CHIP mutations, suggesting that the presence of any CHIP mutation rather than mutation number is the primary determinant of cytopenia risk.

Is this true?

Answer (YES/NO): NO